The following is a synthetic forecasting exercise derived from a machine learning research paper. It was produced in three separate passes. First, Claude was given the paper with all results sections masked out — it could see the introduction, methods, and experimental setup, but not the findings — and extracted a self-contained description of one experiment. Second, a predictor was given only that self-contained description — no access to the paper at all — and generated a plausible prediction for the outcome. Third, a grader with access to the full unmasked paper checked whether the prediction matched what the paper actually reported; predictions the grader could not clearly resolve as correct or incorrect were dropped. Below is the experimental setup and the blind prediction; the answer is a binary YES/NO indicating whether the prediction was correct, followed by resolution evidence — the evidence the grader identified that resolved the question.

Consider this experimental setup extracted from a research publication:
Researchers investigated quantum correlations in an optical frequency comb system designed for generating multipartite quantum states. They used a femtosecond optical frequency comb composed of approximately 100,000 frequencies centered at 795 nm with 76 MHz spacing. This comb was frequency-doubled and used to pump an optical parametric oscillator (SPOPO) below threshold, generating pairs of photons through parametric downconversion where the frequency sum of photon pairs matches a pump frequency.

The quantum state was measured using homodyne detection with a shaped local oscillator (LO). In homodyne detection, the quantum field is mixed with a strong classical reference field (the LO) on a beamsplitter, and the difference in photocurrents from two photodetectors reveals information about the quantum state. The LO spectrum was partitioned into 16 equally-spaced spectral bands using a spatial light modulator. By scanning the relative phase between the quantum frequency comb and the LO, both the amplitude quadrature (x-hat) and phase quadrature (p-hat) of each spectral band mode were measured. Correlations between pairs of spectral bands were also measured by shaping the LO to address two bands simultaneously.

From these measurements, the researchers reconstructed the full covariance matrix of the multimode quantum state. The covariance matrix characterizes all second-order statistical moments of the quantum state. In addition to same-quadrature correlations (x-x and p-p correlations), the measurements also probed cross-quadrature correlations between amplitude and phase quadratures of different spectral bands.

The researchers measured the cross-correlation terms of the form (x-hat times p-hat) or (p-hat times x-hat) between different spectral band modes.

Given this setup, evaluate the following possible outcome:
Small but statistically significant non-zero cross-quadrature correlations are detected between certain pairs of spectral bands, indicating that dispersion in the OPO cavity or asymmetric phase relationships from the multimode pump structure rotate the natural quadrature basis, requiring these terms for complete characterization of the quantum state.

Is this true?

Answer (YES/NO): NO